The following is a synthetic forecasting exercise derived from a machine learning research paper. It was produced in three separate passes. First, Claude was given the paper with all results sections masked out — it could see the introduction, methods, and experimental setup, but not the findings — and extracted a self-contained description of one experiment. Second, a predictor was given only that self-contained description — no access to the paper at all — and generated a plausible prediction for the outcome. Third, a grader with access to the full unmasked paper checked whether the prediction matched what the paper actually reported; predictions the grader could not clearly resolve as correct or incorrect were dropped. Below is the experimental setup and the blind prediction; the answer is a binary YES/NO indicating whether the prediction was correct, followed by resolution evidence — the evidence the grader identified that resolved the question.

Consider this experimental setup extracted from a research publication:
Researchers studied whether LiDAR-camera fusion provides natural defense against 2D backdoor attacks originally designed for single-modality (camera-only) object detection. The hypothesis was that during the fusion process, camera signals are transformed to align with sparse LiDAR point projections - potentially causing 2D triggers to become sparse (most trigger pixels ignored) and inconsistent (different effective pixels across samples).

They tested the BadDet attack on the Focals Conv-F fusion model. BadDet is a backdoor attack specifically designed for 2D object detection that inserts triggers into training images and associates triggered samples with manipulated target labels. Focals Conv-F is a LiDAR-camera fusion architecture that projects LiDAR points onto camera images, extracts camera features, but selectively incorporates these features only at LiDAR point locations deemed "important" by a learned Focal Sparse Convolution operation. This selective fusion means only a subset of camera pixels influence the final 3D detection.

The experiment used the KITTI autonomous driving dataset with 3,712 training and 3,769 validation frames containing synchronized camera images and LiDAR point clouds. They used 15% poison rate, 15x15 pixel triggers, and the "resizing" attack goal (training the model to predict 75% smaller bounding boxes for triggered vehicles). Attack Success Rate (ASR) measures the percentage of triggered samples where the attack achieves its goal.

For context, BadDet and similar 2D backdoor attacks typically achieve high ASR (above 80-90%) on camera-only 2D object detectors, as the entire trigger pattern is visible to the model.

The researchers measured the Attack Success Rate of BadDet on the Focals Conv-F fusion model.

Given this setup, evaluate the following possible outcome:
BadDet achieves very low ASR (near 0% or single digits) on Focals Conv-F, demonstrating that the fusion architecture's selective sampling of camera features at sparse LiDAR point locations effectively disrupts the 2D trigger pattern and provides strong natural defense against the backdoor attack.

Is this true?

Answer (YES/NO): YES